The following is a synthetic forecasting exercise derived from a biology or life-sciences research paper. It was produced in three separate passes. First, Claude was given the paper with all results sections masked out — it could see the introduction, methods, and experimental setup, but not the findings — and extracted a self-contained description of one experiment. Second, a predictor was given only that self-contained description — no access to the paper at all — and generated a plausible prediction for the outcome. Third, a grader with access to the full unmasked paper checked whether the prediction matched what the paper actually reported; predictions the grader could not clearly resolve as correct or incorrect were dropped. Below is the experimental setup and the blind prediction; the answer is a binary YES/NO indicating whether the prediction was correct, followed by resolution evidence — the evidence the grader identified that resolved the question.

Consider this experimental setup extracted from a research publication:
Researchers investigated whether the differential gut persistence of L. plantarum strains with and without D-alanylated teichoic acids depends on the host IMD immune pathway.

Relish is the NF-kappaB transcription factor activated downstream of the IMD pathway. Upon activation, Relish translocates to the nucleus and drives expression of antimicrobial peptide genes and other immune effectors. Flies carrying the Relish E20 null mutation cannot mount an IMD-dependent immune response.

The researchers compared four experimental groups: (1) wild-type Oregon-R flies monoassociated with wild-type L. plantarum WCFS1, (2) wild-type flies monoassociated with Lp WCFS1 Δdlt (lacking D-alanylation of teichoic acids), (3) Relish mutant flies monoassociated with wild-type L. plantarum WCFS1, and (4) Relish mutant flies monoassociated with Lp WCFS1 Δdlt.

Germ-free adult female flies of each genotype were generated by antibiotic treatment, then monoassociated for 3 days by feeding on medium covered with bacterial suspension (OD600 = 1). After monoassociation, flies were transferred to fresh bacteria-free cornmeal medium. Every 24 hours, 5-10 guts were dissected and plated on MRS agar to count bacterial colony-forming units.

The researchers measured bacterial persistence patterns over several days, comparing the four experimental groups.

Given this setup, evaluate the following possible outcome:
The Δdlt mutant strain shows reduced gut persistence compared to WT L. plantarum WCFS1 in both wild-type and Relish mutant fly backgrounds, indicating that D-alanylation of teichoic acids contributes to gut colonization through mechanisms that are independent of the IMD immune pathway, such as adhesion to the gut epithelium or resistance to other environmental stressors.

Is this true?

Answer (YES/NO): NO